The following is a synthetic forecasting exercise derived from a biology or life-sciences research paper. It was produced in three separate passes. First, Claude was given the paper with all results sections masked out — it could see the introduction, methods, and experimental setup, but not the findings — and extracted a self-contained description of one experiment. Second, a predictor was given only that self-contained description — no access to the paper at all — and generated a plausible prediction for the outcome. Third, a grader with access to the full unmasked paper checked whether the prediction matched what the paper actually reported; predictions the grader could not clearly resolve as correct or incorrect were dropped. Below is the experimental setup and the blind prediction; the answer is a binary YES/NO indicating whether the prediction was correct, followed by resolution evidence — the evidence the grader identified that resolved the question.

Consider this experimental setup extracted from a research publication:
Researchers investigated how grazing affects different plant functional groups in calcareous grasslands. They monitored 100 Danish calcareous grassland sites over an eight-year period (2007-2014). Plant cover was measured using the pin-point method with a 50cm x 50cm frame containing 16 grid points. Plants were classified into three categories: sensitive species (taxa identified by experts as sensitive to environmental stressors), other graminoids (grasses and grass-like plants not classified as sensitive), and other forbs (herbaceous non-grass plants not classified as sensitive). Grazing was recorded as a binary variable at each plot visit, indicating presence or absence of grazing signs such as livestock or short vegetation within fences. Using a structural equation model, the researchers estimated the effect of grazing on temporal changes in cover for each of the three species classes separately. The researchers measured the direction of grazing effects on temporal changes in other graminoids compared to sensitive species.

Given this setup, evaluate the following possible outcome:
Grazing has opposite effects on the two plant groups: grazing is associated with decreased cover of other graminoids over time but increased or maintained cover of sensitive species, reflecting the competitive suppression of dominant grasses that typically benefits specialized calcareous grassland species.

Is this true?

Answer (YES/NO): NO